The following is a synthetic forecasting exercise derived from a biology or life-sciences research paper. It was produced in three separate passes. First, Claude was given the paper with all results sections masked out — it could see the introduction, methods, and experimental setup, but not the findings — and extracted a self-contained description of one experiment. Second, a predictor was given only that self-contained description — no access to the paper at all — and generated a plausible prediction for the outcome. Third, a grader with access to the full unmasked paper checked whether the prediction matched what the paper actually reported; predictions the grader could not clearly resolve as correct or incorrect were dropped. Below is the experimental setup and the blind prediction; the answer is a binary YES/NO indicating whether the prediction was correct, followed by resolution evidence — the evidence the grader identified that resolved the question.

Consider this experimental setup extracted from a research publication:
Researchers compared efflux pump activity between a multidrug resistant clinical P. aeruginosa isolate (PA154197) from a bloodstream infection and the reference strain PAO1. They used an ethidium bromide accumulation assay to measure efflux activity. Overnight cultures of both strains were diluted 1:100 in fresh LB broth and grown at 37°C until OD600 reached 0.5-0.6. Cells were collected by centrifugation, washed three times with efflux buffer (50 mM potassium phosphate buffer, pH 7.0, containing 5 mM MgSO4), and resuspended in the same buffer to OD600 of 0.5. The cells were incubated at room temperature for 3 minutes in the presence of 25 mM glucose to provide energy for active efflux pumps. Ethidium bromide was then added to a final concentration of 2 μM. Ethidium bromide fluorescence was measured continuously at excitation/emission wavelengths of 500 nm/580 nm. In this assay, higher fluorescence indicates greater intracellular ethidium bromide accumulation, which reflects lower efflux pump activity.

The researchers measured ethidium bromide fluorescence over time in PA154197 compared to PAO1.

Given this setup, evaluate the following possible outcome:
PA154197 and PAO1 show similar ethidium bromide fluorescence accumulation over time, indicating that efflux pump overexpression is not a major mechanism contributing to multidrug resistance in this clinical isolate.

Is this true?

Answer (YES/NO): NO